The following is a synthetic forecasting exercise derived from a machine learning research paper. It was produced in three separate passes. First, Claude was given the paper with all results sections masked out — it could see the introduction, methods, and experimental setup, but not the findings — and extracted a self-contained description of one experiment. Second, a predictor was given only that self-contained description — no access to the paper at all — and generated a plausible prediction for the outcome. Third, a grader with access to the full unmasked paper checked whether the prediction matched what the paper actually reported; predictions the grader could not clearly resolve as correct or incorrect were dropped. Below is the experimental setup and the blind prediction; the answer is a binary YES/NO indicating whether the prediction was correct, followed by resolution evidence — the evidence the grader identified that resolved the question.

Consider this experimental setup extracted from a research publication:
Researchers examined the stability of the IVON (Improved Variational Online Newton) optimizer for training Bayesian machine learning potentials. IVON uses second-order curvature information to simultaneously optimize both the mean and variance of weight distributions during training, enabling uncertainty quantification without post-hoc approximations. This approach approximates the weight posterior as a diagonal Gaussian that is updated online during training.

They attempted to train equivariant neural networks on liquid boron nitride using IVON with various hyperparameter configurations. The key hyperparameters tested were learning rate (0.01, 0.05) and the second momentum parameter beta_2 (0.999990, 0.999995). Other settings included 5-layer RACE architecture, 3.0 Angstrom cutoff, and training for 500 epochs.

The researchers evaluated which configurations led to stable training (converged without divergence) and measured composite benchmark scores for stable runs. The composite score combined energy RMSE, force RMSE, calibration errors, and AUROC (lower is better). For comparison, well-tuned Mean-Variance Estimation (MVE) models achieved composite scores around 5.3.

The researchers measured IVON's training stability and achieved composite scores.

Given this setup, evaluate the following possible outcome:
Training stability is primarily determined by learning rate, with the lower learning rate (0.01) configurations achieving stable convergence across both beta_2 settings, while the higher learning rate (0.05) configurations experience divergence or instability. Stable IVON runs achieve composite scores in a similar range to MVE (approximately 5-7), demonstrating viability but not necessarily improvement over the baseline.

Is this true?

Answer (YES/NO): NO